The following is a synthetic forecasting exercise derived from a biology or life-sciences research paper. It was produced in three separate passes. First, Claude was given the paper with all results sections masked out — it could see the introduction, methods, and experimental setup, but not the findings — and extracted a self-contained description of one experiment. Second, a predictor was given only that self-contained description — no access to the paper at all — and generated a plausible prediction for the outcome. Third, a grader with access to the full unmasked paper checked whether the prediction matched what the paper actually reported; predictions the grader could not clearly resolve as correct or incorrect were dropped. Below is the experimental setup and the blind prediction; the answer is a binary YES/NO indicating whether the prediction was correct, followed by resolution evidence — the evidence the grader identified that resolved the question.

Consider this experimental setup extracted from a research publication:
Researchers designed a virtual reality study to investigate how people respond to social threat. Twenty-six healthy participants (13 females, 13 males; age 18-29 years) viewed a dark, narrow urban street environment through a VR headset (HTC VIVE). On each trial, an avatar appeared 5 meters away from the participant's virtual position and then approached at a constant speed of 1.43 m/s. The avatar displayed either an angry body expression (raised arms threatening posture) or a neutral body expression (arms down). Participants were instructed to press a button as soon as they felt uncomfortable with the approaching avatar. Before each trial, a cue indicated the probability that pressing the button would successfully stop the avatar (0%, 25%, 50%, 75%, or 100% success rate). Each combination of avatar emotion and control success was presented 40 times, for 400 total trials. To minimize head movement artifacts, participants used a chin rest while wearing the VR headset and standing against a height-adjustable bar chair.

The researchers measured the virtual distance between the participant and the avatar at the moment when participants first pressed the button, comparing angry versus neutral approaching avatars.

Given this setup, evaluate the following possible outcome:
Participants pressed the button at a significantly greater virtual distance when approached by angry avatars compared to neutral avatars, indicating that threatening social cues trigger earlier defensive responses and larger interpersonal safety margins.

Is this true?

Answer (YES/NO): YES